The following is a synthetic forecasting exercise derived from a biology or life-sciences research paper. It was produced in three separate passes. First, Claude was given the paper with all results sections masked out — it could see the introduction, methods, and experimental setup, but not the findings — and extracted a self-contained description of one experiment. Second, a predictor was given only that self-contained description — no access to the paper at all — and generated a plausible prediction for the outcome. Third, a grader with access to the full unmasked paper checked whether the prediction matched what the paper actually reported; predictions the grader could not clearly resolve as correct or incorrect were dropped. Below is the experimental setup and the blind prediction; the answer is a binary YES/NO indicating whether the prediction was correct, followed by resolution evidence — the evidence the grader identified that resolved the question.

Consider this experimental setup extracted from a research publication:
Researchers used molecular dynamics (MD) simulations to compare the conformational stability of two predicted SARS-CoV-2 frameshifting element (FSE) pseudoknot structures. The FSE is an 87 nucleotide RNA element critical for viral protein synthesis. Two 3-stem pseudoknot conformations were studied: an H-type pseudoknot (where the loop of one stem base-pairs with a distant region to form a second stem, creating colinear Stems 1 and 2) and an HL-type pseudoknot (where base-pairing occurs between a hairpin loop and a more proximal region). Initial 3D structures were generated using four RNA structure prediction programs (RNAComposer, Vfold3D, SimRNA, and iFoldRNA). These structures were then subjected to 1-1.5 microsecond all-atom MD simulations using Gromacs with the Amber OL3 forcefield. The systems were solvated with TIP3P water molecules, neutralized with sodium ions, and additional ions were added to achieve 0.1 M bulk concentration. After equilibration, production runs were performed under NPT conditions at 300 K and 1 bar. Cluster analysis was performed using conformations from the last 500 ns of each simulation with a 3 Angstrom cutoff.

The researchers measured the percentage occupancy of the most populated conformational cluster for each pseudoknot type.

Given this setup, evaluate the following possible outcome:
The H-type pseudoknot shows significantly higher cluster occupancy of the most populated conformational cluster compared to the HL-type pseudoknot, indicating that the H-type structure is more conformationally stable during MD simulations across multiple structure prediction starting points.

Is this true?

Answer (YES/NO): YES